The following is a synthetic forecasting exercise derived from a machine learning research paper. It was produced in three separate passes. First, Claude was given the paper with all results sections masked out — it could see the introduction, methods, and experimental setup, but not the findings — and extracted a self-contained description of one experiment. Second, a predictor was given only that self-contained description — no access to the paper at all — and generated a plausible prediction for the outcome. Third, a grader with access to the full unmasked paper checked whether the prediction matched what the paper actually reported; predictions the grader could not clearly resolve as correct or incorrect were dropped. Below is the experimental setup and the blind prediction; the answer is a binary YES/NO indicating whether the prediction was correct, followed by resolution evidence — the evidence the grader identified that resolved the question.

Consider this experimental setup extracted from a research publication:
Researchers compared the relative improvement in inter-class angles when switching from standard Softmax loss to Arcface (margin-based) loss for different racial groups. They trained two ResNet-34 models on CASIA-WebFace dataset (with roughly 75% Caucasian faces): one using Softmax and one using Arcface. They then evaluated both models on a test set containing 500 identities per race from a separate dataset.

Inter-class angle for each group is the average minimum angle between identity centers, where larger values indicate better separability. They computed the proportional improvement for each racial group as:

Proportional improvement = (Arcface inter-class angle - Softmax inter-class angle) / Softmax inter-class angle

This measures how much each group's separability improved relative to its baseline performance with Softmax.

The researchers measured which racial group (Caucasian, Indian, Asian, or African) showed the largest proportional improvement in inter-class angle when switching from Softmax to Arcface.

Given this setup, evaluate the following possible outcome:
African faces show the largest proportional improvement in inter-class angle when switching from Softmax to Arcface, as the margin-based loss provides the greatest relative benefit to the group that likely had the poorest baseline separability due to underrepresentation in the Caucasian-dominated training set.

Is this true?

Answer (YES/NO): NO